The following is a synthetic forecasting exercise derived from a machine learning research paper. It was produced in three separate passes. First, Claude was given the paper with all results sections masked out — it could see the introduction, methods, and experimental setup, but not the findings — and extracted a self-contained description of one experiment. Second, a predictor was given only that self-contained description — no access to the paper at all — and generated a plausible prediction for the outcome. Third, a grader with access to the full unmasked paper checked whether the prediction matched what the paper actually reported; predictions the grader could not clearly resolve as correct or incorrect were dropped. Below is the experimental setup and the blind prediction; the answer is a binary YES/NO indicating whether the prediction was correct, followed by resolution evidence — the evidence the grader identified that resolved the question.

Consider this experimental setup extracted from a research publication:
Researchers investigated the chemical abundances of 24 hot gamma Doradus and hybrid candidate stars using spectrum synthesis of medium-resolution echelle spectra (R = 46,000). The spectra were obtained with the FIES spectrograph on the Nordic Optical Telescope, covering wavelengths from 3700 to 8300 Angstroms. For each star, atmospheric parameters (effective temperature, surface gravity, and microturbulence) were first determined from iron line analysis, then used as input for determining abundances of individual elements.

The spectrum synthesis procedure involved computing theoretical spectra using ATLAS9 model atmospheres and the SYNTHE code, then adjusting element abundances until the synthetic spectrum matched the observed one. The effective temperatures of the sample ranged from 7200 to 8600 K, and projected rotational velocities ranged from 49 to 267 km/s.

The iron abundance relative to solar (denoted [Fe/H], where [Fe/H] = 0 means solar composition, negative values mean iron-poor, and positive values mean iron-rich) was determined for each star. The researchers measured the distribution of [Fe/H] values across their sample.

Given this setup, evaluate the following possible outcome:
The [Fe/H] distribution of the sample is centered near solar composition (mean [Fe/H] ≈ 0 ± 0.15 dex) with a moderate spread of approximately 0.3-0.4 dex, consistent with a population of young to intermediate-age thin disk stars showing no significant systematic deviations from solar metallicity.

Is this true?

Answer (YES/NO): YES